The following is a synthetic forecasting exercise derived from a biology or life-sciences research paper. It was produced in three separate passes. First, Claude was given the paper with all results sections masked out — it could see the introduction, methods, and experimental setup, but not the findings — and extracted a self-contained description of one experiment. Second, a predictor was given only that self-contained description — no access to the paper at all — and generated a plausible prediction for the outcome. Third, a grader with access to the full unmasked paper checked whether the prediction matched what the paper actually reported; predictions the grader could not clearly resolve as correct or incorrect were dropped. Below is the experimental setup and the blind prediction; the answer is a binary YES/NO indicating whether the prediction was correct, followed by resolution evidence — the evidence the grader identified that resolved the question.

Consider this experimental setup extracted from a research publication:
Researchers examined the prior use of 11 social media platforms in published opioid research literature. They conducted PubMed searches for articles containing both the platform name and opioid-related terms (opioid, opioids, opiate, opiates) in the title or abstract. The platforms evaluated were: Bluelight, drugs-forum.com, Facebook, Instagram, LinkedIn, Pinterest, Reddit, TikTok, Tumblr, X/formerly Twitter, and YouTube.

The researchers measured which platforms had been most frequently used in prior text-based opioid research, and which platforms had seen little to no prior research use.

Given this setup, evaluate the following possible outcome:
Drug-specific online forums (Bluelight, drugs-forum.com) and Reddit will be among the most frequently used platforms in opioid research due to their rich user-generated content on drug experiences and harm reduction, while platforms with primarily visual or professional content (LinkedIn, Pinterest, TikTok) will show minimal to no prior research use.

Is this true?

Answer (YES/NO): NO